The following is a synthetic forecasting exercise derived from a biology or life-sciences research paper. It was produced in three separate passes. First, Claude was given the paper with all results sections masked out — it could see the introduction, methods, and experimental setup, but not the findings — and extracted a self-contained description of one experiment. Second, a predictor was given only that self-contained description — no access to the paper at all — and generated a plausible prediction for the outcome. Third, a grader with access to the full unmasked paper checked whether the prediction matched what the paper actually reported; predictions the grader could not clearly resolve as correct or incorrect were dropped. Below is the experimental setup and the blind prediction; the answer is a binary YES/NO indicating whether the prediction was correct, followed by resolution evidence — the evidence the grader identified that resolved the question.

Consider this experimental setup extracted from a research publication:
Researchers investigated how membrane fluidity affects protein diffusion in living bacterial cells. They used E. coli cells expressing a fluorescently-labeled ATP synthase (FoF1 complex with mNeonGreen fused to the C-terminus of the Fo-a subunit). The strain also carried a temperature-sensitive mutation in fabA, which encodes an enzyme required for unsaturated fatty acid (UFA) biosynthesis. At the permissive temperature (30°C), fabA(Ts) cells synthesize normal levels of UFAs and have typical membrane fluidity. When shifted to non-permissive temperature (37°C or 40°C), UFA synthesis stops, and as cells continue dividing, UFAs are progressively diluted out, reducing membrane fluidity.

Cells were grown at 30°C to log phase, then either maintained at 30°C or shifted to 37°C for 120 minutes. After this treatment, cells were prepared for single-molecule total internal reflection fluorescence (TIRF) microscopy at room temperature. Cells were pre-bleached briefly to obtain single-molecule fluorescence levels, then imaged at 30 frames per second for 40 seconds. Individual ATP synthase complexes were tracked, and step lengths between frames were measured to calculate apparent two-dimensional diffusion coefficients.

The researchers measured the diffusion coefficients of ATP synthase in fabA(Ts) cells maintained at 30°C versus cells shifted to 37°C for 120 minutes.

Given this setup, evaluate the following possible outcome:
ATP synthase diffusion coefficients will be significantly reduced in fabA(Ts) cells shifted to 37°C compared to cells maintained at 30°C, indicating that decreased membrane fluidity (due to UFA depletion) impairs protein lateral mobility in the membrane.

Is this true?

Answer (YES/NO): YES